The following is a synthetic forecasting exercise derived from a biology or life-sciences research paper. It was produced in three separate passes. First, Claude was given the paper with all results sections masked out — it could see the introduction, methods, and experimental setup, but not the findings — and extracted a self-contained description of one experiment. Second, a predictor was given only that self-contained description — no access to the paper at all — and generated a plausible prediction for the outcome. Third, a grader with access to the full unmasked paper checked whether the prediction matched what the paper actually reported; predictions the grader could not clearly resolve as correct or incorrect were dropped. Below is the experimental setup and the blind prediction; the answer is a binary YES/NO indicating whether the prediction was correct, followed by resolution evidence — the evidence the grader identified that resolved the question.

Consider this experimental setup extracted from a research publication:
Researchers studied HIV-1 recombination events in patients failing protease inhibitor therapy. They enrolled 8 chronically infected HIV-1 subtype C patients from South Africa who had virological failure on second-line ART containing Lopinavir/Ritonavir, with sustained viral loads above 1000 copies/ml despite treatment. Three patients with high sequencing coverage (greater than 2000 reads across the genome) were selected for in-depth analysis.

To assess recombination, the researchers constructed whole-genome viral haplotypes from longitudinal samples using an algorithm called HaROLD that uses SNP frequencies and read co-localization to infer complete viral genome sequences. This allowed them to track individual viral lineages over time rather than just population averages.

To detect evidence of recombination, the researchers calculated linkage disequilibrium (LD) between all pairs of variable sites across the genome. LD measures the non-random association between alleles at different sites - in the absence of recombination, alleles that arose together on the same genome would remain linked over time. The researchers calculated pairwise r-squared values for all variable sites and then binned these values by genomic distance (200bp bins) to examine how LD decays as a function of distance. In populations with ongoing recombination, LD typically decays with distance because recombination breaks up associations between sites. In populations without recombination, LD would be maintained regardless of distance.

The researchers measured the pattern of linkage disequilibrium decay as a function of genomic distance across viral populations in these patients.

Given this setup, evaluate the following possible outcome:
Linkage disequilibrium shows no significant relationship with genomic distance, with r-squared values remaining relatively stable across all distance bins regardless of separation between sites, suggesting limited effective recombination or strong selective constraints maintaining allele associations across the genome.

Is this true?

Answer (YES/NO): NO